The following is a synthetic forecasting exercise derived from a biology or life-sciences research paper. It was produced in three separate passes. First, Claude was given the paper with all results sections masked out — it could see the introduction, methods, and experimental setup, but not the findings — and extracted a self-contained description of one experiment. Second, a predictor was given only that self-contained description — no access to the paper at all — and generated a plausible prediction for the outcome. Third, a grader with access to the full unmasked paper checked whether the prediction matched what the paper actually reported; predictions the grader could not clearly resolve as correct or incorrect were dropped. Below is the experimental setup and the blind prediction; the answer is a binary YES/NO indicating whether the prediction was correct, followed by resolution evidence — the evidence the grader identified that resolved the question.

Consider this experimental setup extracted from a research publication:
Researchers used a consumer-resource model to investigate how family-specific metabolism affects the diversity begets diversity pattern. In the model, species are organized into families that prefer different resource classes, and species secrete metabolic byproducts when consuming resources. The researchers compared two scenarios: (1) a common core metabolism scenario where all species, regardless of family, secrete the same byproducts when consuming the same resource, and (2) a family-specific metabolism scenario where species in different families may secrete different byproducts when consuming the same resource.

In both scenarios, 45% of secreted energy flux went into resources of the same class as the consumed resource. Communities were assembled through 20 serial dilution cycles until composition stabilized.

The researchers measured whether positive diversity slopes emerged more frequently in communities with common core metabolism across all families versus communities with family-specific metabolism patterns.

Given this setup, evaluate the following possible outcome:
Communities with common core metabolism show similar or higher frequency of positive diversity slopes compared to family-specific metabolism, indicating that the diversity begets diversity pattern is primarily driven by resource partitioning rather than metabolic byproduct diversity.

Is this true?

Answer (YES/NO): NO